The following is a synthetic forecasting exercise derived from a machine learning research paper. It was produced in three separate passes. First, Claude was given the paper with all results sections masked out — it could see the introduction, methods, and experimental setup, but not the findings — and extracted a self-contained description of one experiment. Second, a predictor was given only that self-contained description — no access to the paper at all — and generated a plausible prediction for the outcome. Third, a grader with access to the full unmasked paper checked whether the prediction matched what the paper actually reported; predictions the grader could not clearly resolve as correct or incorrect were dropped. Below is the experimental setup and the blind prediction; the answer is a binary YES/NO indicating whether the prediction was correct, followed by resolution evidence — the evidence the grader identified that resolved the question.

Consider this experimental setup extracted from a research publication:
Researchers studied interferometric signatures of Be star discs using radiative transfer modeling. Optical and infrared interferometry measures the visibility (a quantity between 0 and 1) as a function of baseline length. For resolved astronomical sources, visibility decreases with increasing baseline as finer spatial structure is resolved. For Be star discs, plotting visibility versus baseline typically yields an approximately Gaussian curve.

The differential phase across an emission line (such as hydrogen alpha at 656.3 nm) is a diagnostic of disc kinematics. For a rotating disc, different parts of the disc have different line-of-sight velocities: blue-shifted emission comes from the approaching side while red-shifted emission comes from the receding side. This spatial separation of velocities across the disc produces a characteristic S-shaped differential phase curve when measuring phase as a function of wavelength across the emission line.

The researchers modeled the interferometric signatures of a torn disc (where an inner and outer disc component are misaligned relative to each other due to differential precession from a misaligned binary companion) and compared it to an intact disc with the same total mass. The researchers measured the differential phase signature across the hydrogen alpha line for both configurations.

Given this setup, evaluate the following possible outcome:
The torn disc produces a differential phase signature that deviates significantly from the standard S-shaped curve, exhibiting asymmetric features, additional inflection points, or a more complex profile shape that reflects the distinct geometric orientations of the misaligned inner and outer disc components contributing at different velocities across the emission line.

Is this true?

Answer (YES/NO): YES